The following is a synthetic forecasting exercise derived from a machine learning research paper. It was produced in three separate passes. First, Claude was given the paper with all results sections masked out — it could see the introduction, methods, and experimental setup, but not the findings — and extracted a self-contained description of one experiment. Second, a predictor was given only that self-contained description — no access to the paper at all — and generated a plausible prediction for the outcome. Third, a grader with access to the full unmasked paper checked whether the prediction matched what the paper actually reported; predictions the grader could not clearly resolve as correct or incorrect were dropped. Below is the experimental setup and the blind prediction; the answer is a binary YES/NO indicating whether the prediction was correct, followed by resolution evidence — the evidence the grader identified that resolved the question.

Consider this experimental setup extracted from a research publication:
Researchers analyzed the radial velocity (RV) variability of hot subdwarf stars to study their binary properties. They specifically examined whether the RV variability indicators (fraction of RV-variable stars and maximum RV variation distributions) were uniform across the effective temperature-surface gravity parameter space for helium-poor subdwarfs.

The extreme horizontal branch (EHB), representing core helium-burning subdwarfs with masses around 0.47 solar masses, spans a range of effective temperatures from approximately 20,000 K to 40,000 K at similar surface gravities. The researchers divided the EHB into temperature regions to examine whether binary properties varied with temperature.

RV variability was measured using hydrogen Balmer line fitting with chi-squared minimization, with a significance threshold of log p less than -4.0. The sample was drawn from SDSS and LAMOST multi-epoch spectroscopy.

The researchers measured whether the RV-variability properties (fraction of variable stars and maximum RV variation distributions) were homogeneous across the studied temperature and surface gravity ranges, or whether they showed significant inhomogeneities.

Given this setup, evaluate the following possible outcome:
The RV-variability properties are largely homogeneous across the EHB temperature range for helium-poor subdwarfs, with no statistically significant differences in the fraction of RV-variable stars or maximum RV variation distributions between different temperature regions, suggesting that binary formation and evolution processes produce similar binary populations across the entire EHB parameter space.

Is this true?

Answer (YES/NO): NO